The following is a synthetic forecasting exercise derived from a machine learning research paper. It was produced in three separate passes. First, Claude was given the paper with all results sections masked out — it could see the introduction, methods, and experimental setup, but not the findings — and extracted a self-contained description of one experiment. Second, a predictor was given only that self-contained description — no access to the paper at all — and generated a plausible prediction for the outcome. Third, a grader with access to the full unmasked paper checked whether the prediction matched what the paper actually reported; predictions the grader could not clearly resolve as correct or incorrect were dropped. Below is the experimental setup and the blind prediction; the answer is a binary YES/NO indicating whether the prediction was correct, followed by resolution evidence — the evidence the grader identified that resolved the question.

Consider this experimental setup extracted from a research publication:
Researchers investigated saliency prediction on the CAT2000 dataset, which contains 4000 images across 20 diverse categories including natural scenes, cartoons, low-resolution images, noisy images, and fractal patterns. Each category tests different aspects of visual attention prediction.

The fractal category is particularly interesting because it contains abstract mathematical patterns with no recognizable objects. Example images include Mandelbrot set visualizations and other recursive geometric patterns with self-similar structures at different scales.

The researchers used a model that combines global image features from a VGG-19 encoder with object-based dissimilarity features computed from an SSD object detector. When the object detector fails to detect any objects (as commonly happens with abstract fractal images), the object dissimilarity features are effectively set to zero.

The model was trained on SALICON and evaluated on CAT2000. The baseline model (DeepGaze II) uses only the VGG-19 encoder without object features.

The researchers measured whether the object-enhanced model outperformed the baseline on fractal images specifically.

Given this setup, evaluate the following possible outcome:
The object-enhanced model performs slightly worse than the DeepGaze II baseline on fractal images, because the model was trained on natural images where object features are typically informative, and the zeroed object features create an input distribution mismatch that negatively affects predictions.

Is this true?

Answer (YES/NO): NO